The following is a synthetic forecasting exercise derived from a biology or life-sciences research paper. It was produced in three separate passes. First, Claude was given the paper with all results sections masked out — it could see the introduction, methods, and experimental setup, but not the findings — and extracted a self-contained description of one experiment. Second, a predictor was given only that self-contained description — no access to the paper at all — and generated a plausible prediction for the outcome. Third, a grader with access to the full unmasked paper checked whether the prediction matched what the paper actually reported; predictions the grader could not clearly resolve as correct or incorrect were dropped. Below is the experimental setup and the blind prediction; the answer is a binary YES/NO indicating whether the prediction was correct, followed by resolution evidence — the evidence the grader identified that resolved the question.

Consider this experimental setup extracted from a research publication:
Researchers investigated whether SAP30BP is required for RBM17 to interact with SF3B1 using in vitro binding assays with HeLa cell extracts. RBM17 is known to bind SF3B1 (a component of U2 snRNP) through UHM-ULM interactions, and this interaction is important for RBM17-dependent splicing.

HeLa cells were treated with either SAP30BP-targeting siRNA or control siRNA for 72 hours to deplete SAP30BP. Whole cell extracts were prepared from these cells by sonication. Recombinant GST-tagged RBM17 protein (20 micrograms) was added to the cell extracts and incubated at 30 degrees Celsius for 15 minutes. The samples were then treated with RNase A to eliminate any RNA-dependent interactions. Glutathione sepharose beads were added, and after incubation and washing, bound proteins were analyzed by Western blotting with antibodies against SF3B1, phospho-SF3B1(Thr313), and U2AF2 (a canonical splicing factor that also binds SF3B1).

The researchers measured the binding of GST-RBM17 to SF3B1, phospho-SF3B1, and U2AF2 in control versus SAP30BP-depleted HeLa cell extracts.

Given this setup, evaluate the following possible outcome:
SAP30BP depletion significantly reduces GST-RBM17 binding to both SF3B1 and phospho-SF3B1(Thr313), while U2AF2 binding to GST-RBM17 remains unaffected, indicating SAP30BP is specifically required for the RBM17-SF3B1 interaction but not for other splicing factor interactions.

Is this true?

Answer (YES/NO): NO